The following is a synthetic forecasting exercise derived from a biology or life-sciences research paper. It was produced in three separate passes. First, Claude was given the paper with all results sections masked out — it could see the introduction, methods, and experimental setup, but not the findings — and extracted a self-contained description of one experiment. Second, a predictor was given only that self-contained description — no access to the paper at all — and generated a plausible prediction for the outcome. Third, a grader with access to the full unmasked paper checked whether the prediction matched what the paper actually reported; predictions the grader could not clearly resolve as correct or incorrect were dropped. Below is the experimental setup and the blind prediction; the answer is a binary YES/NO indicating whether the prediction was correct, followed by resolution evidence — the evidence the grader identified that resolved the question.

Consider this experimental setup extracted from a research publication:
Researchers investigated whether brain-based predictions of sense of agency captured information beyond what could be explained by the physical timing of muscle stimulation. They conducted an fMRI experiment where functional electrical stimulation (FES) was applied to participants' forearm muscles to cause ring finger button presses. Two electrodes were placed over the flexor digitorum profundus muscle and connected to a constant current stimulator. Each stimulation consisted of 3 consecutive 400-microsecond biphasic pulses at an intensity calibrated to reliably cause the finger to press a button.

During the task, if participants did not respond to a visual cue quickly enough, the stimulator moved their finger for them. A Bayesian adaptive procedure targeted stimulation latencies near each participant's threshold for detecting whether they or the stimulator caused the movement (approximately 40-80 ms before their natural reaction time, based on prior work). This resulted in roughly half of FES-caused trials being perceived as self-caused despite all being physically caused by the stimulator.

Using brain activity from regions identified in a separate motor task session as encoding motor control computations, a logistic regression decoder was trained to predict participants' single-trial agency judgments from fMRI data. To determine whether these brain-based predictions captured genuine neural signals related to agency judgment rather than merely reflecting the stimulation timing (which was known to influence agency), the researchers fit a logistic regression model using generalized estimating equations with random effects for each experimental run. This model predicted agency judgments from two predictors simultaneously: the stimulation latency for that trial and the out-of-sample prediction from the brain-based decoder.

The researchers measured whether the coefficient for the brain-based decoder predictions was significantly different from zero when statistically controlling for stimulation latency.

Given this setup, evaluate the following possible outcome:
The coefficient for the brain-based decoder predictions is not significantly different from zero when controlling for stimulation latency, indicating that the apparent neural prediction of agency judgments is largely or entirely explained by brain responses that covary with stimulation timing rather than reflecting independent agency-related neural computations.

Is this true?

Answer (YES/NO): NO